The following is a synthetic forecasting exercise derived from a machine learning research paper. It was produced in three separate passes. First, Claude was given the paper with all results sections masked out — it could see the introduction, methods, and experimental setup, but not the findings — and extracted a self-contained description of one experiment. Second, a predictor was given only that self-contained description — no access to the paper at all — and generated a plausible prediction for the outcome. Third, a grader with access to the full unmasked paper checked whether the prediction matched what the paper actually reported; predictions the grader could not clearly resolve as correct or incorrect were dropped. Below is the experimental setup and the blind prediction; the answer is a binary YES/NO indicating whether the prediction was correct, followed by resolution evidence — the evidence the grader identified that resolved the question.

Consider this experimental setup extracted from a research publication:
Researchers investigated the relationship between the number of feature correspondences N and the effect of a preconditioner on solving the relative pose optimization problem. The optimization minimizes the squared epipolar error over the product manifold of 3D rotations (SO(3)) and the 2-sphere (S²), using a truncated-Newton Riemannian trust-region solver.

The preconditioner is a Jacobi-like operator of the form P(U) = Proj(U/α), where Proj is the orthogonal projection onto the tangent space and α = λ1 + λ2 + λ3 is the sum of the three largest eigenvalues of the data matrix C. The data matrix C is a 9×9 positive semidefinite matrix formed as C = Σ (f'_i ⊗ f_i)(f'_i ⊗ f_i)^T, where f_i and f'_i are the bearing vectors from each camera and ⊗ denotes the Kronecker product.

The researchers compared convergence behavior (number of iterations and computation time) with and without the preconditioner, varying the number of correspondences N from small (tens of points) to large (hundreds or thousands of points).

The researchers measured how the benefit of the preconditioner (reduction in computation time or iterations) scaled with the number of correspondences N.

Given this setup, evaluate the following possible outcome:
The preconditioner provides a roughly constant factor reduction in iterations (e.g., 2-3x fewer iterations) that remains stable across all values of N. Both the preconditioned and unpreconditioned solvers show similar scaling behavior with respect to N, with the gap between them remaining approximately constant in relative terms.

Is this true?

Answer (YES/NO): NO